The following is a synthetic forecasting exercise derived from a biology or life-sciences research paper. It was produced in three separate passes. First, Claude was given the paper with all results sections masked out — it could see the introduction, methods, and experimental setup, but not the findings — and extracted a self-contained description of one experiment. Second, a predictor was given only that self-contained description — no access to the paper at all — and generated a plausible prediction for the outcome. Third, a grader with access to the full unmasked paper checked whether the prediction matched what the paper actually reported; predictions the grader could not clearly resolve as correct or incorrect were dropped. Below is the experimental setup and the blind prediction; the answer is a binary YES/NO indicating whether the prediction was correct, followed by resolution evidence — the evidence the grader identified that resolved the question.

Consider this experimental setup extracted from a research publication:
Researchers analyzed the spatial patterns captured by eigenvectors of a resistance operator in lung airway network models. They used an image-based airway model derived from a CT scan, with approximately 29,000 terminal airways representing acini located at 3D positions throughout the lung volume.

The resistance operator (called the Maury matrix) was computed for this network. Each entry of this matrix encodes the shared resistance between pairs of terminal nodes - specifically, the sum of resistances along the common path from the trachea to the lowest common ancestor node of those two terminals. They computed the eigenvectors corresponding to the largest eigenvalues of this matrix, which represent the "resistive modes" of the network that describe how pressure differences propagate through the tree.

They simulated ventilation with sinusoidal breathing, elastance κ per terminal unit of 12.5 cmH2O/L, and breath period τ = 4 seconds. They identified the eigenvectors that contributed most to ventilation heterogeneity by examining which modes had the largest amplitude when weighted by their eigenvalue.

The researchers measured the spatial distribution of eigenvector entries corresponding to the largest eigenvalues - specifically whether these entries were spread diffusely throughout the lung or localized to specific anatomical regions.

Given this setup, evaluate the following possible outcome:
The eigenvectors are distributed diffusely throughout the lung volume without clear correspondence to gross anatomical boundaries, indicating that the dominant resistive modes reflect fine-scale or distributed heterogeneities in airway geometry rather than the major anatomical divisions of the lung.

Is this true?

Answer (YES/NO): NO